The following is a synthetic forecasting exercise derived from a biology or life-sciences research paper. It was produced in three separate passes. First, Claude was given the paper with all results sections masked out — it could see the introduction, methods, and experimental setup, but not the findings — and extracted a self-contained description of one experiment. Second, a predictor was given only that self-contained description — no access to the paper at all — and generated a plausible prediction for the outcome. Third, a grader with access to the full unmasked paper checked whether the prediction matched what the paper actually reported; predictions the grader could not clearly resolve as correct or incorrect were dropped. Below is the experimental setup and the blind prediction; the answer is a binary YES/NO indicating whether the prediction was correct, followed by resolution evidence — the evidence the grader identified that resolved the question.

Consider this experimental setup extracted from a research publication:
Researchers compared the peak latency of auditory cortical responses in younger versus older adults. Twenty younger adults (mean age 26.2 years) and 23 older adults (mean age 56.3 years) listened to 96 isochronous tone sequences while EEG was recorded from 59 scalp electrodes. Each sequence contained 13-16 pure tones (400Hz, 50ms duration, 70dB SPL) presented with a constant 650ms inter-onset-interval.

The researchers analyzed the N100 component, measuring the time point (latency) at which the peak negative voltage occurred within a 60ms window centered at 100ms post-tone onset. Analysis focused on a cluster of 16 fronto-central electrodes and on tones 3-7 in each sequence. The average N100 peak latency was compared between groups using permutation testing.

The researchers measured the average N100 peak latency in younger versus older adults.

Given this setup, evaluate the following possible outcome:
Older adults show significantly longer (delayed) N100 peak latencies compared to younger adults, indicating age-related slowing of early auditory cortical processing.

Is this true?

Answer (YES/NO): NO